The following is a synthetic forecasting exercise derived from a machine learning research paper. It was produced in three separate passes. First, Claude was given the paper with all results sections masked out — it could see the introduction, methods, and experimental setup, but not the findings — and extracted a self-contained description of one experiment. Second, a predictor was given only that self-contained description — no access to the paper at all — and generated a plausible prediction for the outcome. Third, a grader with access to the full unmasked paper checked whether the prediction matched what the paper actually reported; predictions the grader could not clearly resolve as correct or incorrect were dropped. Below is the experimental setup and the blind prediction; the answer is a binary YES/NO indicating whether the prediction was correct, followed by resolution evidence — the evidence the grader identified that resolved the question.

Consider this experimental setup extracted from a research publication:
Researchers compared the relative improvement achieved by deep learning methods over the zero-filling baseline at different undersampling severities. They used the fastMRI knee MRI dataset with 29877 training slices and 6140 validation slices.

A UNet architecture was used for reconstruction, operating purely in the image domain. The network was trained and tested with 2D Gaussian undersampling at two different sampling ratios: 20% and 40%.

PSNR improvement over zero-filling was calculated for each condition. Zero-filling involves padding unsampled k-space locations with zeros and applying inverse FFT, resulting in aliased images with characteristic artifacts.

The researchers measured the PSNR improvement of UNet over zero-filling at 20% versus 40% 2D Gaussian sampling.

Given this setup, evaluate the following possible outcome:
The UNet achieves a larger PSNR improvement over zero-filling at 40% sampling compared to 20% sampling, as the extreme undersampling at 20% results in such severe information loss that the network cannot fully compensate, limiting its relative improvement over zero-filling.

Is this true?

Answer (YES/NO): NO